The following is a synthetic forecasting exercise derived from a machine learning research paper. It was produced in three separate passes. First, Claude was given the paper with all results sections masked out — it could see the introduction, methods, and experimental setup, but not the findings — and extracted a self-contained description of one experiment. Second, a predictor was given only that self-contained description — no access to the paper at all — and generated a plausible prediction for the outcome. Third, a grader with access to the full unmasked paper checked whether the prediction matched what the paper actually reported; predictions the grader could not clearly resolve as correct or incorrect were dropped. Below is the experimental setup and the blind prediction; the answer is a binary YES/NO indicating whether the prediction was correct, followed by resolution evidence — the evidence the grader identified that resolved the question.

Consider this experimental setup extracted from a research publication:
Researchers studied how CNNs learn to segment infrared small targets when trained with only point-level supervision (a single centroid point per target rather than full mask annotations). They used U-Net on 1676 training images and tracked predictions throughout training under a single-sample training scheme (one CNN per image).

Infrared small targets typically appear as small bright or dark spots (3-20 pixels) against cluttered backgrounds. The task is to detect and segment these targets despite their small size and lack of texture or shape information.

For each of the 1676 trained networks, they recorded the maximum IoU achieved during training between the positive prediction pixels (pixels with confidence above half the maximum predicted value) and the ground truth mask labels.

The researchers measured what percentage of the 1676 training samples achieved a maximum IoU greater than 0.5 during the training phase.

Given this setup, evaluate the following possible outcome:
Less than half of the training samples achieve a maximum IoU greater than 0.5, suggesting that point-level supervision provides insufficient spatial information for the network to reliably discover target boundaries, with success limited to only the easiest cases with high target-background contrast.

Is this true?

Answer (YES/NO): NO